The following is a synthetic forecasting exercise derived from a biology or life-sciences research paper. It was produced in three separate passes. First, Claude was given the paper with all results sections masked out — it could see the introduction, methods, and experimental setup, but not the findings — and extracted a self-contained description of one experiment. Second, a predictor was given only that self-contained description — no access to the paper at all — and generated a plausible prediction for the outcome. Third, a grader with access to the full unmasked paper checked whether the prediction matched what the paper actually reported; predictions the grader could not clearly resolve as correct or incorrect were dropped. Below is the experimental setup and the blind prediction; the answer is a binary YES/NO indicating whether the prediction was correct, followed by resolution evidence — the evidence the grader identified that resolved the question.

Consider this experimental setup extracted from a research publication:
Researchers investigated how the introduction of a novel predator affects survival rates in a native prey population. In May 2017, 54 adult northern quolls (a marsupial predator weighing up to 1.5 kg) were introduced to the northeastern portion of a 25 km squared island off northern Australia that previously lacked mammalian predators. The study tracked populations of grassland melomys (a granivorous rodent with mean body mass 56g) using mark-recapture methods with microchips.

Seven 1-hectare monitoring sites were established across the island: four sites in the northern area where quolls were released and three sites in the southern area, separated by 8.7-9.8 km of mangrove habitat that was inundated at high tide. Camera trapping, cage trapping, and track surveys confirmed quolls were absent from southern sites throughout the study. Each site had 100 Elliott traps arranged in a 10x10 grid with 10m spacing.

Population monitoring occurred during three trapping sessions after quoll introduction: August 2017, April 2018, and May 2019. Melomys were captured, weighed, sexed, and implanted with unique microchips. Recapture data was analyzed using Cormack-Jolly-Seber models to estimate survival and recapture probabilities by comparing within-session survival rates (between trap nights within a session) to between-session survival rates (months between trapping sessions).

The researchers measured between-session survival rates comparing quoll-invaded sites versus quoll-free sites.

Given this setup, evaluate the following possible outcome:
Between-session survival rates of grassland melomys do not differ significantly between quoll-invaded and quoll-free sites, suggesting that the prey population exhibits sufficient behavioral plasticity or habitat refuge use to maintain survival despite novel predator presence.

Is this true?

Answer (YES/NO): NO